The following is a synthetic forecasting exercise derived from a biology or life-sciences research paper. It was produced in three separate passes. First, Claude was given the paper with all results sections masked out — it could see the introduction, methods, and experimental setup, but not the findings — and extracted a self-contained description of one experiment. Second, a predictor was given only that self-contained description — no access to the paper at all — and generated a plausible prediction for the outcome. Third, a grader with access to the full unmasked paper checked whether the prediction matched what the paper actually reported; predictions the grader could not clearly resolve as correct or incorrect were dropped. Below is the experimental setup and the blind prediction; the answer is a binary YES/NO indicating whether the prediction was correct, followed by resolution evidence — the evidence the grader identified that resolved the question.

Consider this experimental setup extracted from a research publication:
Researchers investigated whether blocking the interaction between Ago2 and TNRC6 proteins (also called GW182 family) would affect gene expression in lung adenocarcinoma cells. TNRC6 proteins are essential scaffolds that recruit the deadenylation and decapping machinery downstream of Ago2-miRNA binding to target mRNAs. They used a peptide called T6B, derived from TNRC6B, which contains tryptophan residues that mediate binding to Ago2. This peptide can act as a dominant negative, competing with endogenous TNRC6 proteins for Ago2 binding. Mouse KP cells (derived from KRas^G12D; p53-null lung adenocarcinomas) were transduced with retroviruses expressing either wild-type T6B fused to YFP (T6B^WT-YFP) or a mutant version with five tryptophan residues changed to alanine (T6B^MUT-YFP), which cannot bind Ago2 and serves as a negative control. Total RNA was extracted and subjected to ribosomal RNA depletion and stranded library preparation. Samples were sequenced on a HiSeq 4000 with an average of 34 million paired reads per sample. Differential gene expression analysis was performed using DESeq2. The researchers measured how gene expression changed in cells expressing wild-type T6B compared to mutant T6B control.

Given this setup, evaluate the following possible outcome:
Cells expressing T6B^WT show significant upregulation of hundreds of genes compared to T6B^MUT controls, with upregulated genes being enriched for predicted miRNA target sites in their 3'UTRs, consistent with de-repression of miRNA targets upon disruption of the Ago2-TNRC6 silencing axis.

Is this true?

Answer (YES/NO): YES